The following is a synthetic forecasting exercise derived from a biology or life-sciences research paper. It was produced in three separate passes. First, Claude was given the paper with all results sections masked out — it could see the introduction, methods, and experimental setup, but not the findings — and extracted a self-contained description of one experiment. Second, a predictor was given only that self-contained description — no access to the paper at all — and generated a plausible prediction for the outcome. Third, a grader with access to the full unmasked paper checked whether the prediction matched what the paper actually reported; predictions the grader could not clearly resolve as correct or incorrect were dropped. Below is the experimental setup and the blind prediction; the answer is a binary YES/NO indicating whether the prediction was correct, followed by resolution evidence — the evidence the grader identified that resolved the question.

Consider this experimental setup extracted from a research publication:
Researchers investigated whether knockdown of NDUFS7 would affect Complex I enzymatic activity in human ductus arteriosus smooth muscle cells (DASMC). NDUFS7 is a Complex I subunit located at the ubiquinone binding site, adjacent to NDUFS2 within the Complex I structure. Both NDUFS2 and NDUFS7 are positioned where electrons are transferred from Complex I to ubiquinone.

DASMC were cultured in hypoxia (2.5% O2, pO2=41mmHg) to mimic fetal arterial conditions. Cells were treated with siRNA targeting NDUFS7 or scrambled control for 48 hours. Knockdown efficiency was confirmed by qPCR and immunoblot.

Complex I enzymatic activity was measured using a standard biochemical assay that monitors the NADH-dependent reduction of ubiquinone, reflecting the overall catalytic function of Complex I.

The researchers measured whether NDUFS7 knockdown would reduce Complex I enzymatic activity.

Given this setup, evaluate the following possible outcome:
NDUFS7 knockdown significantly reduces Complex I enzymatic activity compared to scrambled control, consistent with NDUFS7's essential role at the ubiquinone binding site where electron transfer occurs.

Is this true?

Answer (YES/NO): NO